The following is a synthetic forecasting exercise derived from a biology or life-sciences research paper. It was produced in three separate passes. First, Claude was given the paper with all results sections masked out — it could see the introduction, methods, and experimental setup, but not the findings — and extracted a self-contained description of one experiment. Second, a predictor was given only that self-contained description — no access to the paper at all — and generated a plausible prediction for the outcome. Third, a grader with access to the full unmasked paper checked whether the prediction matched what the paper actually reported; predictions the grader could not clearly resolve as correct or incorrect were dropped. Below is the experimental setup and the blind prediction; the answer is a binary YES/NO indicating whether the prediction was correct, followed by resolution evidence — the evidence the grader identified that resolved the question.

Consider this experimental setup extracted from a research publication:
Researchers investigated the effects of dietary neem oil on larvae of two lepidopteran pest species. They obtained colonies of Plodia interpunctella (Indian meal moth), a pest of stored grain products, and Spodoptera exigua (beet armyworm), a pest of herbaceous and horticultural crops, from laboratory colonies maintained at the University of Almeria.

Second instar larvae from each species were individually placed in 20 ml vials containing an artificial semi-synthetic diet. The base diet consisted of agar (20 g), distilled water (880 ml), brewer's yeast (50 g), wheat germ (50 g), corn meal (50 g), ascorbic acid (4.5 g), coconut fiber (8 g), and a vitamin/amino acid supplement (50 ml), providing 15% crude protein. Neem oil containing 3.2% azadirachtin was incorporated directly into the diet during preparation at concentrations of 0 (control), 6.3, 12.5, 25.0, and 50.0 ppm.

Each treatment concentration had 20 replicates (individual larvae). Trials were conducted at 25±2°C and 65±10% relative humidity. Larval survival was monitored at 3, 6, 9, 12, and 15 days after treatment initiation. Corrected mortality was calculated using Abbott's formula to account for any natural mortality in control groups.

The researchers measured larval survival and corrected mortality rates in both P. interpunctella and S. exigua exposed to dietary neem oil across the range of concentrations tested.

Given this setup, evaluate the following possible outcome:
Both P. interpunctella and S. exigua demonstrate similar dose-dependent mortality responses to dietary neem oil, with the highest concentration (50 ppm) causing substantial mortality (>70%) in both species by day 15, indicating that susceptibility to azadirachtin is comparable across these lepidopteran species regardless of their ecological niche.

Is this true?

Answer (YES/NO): NO